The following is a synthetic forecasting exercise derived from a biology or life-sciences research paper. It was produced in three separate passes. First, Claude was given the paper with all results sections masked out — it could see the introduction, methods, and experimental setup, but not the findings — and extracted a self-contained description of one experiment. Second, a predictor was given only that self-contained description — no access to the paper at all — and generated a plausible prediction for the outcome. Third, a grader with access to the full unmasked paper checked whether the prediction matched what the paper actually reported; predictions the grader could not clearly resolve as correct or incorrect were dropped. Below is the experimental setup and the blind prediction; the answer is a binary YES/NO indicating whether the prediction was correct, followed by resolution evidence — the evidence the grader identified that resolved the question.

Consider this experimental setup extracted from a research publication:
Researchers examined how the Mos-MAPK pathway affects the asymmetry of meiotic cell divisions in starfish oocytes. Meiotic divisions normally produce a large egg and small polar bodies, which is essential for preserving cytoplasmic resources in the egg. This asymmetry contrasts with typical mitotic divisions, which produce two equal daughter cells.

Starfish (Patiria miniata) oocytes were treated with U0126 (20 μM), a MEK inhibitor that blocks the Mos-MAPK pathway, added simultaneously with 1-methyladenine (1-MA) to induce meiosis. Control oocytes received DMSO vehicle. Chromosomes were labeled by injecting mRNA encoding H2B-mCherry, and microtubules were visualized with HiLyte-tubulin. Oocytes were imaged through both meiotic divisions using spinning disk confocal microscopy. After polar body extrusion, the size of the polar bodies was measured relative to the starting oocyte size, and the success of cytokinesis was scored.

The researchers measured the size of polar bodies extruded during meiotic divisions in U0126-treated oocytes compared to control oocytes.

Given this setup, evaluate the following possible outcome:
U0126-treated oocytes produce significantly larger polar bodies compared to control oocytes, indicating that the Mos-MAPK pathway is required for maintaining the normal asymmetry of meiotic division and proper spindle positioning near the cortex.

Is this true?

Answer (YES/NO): YES